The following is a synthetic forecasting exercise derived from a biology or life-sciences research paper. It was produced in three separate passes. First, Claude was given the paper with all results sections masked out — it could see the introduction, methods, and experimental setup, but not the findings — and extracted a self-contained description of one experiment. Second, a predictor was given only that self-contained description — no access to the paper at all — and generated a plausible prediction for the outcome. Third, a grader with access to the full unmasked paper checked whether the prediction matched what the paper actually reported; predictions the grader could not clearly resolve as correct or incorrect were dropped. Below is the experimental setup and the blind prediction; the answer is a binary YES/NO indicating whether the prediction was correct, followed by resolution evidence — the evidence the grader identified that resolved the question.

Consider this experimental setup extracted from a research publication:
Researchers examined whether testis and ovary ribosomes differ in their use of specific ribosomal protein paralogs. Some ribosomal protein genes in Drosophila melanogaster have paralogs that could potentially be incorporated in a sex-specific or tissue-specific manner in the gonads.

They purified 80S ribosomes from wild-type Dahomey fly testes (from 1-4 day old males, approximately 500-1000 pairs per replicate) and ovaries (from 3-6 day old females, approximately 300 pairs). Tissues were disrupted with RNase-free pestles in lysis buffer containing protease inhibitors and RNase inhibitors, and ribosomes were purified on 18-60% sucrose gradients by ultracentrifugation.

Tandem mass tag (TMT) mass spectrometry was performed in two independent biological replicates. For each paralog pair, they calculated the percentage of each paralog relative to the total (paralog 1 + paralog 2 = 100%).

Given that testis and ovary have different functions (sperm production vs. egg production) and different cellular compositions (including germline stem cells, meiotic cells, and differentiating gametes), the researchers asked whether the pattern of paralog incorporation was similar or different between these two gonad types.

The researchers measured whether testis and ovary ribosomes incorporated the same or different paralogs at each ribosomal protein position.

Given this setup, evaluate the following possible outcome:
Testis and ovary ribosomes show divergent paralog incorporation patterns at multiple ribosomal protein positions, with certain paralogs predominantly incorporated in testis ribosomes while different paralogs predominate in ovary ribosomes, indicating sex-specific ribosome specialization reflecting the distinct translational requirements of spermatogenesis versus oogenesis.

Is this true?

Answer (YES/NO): YES